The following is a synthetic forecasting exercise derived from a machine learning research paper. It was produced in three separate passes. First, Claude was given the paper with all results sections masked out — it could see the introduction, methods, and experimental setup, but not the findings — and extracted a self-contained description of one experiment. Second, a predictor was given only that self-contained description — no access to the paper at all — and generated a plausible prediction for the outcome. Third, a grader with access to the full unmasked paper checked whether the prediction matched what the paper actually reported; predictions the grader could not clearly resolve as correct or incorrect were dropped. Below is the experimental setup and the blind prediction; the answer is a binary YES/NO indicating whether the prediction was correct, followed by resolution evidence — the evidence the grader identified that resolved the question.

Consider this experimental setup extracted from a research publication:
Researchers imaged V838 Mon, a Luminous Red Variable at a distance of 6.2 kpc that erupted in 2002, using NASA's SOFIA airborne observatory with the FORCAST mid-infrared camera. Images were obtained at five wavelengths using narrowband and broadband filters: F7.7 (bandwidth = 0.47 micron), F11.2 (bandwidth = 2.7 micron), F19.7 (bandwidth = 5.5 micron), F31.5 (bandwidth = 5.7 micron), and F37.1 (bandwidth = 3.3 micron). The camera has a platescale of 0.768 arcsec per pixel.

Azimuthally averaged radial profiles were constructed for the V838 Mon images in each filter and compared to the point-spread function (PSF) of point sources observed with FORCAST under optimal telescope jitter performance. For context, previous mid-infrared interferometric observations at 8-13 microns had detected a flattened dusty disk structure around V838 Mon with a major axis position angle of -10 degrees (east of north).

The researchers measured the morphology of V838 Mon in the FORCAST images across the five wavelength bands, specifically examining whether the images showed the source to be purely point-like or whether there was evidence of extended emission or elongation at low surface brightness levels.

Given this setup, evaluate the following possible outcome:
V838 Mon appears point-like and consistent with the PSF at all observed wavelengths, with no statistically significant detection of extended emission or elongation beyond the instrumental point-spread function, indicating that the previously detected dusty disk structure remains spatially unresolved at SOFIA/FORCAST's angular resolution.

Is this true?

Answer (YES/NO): NO